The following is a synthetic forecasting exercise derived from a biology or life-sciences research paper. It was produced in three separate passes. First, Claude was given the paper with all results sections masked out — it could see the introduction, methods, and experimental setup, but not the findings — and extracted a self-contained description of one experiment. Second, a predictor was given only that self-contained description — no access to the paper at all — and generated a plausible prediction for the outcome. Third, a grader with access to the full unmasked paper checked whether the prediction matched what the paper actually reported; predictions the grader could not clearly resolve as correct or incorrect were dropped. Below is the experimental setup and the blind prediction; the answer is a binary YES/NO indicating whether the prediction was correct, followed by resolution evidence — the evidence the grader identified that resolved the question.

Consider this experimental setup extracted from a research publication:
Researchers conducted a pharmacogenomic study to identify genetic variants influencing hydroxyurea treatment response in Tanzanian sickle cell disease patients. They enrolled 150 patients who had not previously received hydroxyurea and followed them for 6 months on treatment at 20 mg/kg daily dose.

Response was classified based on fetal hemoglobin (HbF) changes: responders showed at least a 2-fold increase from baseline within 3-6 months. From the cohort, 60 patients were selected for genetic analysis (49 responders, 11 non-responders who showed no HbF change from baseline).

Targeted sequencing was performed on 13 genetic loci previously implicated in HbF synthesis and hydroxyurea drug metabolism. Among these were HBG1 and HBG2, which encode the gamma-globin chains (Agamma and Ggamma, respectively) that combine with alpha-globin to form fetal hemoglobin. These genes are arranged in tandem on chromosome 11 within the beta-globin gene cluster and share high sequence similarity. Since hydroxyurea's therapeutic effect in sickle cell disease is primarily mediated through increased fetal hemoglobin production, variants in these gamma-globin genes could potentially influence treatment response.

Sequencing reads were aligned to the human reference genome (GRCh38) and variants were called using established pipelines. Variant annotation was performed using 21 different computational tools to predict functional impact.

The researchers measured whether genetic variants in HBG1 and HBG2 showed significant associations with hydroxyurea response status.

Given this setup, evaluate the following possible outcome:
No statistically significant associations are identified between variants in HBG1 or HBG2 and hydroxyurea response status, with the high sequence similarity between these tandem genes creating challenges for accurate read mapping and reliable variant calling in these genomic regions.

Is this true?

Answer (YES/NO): NO